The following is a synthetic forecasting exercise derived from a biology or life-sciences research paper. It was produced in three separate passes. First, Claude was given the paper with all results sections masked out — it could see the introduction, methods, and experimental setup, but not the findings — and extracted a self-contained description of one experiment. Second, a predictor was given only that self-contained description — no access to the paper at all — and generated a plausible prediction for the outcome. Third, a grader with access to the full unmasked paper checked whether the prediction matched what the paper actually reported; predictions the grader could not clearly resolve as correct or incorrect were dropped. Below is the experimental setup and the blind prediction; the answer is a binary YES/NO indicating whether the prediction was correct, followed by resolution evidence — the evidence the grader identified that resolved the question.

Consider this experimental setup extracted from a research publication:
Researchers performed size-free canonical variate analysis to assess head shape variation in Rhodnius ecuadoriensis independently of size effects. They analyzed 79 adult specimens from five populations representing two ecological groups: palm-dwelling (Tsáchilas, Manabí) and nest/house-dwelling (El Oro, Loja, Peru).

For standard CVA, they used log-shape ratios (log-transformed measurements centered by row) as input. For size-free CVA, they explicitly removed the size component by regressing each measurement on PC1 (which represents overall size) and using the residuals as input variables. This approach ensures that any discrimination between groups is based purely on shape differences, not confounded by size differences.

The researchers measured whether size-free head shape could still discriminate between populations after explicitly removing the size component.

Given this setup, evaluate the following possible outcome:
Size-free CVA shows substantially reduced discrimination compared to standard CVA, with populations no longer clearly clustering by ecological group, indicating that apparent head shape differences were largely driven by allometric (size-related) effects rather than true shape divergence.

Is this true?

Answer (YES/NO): YES